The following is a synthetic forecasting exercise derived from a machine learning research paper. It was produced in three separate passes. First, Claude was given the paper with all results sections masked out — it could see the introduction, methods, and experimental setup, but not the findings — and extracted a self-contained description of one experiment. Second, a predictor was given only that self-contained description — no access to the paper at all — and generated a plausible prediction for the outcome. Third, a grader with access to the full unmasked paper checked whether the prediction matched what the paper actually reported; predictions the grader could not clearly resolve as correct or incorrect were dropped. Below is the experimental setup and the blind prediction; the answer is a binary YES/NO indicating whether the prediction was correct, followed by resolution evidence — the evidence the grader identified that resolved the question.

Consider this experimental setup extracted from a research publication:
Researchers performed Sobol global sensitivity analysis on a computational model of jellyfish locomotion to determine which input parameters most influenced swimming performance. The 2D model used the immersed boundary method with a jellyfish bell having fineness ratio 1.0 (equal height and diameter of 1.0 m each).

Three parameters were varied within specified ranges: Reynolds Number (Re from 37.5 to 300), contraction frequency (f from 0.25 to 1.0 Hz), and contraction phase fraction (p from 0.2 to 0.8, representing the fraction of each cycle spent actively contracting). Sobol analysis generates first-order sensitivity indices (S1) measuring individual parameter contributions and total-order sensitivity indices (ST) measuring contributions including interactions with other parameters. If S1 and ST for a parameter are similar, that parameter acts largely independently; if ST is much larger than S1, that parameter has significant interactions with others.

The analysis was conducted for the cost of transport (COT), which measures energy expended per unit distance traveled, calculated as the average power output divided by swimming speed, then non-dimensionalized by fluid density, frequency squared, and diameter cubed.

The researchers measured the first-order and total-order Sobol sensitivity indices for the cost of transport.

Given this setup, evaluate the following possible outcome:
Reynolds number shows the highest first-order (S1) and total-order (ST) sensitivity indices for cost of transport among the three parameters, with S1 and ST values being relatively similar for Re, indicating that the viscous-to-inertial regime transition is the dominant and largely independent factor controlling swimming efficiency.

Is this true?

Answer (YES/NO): NO